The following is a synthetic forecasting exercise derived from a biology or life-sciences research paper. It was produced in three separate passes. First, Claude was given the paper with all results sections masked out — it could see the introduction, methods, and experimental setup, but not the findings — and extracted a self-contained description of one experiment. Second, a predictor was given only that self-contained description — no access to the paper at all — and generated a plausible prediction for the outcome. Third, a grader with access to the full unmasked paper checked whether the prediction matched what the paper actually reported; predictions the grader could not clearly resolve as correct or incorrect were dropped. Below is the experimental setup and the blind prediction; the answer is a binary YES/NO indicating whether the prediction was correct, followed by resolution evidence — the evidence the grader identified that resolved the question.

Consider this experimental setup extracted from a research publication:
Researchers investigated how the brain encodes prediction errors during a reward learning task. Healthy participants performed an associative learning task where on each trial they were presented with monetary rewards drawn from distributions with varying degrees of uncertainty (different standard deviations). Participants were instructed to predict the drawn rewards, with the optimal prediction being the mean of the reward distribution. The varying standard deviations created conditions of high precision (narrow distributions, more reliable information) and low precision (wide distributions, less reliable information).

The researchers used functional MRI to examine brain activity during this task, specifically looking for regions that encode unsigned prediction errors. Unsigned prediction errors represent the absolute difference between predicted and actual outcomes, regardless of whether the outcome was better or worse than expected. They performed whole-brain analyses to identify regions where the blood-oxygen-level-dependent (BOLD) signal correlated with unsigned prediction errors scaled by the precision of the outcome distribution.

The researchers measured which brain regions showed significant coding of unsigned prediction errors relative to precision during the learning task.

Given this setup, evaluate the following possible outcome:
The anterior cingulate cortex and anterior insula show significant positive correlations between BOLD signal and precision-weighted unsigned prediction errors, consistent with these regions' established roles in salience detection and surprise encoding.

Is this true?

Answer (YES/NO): NO